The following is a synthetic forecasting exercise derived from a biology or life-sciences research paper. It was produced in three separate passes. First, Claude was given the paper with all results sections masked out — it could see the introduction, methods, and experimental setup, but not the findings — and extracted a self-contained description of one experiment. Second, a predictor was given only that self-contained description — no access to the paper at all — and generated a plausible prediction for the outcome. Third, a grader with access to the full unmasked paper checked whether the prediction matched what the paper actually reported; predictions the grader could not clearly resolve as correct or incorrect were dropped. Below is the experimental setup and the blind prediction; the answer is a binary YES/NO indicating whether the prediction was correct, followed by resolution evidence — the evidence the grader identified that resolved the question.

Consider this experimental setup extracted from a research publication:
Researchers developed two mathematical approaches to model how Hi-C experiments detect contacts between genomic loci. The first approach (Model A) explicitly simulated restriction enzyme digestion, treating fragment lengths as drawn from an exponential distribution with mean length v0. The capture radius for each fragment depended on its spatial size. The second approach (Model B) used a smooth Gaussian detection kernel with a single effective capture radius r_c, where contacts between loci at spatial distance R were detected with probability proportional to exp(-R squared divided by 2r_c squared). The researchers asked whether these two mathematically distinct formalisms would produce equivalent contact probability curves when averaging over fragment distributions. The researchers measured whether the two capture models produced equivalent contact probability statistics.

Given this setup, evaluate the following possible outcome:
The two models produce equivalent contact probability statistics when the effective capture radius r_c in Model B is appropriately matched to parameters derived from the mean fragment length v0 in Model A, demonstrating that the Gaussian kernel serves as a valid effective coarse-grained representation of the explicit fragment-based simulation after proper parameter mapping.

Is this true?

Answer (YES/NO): YES